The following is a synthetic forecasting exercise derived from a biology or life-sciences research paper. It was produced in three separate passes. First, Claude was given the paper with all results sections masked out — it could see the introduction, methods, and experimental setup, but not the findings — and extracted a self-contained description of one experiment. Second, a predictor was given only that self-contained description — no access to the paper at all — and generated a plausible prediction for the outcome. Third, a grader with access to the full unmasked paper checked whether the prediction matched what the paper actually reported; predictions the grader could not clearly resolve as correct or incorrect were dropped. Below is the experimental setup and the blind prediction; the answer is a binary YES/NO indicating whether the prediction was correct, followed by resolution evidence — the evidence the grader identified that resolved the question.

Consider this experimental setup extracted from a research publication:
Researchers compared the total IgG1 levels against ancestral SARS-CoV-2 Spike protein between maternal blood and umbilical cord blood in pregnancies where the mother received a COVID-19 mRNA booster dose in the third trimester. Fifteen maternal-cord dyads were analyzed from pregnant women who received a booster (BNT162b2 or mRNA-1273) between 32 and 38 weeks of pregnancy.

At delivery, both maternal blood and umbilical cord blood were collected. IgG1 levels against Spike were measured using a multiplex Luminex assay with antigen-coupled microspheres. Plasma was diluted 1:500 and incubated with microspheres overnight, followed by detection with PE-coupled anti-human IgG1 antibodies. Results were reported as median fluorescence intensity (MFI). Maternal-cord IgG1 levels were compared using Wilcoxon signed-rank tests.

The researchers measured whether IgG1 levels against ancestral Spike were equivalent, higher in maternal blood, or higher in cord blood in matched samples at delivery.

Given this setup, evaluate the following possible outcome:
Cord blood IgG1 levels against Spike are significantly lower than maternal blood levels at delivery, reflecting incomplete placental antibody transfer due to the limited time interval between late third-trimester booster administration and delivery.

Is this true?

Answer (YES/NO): NO